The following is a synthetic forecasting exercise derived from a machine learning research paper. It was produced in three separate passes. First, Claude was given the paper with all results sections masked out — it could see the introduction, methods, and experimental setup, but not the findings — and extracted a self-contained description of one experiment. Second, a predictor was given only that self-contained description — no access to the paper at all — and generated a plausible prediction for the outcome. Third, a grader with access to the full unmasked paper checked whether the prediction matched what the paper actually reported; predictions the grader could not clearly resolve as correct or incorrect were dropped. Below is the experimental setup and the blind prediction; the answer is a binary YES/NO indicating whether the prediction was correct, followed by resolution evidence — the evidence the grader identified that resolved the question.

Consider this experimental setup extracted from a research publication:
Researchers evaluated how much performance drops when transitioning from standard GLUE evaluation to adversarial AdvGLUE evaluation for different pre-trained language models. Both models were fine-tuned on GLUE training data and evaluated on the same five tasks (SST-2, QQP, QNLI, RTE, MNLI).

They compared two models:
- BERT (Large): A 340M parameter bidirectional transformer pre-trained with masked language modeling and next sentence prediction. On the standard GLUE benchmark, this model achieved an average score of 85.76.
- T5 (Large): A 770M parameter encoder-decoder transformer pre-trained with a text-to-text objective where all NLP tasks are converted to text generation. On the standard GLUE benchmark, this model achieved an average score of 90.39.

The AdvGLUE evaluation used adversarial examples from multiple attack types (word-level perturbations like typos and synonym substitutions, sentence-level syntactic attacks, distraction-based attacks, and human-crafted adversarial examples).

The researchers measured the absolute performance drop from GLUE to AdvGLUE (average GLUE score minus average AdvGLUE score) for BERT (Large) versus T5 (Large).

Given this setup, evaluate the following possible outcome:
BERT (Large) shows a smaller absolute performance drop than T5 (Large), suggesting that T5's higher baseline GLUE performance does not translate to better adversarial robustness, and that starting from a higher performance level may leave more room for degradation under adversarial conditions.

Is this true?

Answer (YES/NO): NO